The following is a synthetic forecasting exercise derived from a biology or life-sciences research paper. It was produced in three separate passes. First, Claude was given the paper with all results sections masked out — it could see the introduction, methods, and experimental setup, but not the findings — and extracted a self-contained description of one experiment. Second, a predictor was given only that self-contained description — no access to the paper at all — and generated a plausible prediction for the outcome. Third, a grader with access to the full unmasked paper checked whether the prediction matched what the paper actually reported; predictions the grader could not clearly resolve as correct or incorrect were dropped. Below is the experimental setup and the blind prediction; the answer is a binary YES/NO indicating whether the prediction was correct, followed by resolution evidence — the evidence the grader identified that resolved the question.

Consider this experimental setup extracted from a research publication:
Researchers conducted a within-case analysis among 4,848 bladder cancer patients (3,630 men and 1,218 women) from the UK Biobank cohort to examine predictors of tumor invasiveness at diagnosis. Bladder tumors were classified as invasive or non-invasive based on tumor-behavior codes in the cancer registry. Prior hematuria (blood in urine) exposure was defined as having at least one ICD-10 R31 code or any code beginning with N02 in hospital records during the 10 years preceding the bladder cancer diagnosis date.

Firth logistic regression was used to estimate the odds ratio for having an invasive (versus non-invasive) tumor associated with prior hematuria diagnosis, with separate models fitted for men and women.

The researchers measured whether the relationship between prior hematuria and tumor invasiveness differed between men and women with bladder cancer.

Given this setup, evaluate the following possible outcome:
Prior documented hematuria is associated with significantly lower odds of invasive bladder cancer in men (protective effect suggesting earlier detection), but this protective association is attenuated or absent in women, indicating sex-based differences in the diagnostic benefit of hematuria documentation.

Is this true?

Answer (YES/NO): NO